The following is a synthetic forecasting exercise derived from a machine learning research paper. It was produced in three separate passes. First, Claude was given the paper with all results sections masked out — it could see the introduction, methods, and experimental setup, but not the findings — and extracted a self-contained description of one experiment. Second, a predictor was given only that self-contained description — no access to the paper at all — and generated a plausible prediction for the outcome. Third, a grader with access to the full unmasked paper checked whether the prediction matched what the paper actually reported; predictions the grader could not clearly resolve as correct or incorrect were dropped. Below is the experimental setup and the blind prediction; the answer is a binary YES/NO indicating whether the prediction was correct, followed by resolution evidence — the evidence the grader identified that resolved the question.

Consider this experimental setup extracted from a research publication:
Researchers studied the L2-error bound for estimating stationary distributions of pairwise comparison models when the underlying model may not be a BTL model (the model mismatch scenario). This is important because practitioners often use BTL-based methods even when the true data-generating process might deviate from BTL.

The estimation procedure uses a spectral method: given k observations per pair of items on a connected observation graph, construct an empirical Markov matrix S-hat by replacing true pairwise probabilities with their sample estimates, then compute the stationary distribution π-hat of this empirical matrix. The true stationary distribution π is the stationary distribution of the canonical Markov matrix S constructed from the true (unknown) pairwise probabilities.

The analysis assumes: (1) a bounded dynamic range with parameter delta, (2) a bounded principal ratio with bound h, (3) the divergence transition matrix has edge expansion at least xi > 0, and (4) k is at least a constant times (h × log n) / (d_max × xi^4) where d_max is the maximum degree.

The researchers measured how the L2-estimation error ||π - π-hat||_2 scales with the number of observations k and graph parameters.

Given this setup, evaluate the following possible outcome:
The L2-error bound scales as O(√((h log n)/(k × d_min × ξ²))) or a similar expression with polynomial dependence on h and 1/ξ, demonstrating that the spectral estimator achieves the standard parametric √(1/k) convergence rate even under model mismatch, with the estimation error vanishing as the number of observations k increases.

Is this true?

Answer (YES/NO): YES